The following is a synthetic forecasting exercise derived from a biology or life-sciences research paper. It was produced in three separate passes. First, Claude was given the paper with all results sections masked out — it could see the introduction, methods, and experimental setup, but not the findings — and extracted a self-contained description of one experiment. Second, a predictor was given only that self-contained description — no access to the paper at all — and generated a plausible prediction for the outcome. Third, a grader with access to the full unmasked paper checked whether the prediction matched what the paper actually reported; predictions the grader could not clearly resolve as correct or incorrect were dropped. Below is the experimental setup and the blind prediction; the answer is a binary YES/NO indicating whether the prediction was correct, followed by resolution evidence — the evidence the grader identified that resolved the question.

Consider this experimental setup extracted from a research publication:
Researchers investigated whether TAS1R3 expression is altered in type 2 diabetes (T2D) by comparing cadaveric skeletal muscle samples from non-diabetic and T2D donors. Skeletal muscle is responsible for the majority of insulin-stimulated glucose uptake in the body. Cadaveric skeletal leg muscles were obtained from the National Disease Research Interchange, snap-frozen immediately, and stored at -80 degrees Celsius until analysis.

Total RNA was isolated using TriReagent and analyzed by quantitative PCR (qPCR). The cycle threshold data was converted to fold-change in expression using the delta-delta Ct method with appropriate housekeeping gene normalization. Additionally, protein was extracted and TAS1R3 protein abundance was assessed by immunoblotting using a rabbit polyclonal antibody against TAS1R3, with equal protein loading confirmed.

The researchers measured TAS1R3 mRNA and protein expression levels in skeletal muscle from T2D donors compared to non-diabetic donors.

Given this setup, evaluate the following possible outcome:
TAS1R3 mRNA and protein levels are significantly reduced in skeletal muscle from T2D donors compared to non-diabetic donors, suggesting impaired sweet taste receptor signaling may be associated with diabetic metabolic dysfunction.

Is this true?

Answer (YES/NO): YES